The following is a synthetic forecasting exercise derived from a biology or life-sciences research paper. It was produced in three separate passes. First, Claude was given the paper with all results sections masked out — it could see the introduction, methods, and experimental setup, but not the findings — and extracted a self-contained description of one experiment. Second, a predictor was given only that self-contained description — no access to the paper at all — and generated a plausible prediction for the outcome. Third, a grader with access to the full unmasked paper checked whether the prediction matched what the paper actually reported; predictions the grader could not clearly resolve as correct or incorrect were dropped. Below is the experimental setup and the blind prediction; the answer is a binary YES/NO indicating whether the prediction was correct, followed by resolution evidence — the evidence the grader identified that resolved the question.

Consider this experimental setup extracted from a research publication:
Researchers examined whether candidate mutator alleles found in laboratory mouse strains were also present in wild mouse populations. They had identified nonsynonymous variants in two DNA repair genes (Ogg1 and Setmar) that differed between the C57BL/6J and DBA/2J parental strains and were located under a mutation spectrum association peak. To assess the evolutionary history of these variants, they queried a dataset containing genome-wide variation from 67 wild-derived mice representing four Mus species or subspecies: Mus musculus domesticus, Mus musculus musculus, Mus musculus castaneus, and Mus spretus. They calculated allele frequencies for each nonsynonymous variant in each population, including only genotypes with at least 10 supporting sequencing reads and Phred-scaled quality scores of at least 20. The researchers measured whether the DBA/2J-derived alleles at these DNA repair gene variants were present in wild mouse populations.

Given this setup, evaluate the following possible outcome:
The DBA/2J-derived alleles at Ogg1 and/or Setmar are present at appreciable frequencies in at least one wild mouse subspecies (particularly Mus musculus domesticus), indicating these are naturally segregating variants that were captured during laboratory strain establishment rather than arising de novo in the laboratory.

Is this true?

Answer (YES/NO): YES